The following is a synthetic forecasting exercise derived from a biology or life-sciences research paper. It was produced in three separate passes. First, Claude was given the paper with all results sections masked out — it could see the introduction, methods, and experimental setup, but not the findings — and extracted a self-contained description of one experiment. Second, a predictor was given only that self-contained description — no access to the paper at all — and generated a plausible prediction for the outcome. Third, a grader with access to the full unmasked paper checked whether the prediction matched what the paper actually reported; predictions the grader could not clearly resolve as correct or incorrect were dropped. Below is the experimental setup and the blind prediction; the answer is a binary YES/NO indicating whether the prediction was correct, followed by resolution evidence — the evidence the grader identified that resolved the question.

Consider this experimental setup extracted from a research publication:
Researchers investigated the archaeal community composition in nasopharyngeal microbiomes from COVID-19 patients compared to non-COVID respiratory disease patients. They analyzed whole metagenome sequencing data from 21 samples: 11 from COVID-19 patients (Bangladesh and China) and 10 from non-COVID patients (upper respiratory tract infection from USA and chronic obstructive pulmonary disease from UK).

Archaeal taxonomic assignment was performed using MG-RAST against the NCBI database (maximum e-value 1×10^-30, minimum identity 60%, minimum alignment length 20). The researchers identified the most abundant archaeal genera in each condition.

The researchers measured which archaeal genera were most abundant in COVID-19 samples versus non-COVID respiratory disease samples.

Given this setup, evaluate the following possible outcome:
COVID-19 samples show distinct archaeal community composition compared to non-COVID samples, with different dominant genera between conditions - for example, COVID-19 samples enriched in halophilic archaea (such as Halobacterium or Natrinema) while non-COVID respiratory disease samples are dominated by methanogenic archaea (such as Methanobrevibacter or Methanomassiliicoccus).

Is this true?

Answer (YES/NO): NO